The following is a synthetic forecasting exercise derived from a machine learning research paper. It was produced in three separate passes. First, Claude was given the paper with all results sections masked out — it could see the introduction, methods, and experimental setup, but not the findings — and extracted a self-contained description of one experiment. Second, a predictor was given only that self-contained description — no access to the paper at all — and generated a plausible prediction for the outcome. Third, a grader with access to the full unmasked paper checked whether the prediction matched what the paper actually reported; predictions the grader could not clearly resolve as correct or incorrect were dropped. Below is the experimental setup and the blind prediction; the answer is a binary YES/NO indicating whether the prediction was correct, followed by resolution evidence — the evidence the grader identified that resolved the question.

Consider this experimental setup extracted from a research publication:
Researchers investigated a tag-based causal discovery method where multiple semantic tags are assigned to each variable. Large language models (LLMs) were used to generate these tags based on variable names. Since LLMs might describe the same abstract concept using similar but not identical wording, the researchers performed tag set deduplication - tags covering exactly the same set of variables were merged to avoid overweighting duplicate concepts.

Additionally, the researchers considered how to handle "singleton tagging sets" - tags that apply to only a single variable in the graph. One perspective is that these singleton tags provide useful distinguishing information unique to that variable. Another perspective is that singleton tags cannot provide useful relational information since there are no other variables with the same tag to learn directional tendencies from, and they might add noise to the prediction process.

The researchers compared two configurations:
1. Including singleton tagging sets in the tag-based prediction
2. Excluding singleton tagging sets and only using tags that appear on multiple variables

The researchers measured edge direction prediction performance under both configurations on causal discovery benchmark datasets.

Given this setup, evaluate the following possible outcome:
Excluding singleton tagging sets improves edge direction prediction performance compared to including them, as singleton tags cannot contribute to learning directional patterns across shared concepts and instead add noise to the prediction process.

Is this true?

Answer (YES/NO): NO